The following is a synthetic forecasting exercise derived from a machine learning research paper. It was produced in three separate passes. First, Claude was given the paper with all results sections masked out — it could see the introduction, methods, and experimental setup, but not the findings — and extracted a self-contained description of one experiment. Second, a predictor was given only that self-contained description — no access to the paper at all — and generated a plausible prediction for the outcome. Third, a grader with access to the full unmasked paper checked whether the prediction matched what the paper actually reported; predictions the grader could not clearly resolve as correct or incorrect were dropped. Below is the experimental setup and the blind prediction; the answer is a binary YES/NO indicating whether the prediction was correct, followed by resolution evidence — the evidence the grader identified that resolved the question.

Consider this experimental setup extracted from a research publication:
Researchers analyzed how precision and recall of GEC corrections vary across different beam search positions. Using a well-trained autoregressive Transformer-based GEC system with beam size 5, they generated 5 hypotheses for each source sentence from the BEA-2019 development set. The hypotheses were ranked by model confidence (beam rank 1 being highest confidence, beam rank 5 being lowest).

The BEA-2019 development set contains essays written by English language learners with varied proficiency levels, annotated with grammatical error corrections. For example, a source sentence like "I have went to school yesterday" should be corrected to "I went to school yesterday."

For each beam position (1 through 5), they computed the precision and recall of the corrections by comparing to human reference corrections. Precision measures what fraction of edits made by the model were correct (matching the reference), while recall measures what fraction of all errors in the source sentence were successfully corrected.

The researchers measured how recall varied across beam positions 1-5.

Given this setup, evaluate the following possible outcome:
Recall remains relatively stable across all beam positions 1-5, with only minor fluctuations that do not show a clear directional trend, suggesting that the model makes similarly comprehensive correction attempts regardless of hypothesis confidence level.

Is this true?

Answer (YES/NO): YES